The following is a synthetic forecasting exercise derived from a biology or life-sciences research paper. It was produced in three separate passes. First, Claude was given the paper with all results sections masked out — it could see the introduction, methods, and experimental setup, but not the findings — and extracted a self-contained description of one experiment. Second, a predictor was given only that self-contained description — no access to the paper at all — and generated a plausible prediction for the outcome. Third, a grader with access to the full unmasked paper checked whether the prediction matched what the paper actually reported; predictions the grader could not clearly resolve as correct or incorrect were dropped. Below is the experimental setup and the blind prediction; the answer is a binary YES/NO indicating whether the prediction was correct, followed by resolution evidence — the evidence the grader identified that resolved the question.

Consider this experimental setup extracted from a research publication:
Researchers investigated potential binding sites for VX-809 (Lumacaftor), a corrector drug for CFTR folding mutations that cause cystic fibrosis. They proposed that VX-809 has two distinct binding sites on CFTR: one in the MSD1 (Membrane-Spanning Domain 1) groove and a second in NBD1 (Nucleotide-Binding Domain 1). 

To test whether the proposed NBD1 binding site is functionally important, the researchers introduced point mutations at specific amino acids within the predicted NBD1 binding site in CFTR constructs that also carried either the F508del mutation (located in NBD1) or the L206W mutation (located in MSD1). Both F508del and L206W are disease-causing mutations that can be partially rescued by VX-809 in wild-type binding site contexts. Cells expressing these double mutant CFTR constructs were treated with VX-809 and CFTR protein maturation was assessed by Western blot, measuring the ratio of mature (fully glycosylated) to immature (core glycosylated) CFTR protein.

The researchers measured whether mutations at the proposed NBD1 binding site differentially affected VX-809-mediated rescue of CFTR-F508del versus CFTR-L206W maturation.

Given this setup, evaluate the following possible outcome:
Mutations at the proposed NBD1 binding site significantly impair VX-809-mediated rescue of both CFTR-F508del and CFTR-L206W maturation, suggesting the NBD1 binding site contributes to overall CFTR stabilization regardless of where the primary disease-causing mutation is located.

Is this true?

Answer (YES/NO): NO